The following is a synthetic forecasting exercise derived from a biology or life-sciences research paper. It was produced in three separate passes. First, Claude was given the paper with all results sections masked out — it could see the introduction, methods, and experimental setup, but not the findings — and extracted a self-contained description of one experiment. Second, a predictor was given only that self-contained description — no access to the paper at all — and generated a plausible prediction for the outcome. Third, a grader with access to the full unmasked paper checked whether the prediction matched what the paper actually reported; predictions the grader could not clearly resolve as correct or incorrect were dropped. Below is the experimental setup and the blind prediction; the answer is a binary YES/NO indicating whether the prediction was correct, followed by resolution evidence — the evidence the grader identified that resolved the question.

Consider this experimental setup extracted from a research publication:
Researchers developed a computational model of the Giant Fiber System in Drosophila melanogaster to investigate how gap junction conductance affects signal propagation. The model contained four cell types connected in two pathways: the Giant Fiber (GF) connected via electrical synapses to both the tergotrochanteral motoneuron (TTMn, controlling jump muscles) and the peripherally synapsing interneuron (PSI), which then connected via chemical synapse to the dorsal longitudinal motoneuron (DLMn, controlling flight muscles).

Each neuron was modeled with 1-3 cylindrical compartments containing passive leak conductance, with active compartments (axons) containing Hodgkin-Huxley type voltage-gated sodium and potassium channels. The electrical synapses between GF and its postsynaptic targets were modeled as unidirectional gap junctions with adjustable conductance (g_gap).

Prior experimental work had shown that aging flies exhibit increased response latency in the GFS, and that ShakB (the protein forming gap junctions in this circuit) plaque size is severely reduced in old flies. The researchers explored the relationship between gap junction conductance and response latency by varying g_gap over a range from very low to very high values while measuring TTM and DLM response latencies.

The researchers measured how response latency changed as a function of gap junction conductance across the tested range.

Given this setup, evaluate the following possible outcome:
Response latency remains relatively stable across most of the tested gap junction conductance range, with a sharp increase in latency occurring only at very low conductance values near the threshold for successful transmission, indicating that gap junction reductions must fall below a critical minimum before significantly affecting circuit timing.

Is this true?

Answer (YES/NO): NO